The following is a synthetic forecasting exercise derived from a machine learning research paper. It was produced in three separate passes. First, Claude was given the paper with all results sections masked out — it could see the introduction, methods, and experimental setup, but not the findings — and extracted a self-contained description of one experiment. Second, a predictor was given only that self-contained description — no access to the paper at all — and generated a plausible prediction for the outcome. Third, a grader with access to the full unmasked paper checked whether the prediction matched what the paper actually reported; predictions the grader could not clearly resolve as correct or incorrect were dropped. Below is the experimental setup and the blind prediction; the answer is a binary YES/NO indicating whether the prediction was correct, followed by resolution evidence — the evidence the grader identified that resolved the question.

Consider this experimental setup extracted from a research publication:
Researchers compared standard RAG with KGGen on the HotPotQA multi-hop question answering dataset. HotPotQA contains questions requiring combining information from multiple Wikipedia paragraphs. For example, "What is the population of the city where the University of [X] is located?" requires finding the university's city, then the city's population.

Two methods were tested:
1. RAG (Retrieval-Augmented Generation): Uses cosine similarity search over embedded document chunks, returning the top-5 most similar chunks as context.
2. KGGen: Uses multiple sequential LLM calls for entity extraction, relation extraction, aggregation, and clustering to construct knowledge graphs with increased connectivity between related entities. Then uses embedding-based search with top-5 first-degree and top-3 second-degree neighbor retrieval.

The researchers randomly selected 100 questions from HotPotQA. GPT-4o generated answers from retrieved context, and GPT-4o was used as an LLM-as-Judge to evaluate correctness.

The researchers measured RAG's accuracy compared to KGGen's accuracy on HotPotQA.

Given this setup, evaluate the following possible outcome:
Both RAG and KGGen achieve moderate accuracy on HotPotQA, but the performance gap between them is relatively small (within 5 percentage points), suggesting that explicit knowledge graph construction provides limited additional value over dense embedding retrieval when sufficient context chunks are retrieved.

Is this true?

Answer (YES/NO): YES